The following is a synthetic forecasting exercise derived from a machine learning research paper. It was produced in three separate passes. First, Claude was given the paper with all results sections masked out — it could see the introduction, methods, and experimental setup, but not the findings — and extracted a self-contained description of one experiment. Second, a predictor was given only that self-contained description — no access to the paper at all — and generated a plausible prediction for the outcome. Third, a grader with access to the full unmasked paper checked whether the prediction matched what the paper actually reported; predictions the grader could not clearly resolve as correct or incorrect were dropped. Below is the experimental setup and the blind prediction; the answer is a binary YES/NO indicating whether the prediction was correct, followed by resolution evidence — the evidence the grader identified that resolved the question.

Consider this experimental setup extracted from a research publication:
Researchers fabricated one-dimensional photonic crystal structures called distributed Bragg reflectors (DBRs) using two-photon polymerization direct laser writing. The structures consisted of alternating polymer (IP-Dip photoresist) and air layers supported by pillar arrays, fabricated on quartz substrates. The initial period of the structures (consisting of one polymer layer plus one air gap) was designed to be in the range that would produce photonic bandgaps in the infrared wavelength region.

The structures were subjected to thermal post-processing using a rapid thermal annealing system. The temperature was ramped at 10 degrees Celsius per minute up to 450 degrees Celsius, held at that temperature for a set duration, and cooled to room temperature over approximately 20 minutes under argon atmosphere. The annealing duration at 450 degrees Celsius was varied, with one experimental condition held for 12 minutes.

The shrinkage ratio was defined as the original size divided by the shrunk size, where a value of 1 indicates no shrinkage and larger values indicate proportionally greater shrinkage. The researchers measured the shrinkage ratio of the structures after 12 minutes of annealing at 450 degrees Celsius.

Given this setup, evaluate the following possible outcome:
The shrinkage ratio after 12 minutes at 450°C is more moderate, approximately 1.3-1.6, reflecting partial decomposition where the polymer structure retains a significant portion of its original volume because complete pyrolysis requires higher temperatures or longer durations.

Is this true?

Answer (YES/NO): NO